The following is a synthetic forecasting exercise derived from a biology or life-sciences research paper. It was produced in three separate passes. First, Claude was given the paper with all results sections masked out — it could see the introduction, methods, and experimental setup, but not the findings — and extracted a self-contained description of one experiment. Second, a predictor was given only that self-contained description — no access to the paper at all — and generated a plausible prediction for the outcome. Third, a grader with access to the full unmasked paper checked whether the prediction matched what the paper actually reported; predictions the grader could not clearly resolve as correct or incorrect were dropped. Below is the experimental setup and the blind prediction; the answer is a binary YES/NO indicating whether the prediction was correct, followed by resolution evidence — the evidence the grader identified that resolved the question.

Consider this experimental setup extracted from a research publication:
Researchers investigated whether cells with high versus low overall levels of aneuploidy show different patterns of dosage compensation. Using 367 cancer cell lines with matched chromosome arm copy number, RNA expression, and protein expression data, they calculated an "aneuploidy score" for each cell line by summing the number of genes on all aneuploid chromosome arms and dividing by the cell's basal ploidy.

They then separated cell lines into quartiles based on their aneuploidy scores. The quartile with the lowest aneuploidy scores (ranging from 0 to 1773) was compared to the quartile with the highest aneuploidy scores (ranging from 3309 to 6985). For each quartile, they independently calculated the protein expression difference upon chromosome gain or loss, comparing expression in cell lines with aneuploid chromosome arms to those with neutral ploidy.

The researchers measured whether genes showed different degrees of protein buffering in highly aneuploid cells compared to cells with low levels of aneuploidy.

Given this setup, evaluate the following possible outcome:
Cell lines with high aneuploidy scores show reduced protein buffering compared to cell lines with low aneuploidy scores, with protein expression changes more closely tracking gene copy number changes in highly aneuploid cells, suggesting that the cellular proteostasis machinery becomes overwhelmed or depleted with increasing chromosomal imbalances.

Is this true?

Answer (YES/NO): NO